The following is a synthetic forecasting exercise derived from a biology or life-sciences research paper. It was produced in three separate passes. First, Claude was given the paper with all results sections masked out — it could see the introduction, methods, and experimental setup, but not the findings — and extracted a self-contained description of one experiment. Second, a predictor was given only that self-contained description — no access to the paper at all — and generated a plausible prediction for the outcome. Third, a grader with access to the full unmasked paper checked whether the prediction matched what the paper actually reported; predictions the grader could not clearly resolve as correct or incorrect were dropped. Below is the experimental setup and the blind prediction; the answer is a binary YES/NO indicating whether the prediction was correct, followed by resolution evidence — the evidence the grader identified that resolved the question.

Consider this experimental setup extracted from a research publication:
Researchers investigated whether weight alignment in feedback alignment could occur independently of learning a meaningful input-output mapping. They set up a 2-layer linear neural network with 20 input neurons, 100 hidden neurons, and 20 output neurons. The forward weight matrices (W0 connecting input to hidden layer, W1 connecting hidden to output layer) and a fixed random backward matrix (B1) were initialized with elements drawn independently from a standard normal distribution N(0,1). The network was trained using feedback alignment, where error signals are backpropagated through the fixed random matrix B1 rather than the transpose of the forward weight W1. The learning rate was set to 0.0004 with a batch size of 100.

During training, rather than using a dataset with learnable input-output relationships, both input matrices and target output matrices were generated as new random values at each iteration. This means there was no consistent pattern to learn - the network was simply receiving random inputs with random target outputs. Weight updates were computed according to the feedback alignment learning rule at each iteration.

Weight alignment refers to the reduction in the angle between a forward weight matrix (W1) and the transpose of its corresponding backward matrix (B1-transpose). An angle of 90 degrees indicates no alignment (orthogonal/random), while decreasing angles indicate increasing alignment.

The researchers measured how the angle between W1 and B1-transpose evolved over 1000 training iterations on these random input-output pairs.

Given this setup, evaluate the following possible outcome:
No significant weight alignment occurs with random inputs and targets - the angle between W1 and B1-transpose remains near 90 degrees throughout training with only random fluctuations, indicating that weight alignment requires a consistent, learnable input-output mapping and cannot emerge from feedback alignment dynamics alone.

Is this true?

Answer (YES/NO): YES